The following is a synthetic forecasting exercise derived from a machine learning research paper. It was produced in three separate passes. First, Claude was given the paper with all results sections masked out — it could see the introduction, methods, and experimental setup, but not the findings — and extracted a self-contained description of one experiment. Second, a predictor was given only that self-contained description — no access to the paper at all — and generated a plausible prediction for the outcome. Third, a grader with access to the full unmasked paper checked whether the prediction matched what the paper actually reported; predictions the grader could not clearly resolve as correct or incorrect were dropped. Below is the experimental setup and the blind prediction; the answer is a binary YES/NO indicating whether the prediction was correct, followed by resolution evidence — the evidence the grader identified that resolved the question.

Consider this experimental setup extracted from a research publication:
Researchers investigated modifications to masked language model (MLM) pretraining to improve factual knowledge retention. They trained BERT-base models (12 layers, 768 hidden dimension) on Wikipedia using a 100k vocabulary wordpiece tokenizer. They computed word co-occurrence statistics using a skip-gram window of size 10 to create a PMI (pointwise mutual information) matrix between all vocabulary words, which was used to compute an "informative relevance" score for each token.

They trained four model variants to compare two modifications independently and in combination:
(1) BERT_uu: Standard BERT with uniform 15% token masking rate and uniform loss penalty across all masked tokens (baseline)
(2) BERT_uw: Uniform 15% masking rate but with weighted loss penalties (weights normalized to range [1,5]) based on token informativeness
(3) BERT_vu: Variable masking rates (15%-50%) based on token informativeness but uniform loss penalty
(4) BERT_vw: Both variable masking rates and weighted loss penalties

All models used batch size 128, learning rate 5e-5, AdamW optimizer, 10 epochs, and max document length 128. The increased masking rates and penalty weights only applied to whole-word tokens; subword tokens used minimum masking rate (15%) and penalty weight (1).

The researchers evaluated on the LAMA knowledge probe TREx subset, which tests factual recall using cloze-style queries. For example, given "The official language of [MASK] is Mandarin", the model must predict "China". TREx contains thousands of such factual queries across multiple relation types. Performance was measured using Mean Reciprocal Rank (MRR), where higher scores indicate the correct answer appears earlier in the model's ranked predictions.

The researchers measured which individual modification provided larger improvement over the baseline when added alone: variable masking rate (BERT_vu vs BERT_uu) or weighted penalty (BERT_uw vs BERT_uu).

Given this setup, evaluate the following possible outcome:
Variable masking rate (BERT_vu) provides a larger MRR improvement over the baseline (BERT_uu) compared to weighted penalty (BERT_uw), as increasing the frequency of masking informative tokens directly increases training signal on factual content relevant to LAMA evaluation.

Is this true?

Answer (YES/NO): YES